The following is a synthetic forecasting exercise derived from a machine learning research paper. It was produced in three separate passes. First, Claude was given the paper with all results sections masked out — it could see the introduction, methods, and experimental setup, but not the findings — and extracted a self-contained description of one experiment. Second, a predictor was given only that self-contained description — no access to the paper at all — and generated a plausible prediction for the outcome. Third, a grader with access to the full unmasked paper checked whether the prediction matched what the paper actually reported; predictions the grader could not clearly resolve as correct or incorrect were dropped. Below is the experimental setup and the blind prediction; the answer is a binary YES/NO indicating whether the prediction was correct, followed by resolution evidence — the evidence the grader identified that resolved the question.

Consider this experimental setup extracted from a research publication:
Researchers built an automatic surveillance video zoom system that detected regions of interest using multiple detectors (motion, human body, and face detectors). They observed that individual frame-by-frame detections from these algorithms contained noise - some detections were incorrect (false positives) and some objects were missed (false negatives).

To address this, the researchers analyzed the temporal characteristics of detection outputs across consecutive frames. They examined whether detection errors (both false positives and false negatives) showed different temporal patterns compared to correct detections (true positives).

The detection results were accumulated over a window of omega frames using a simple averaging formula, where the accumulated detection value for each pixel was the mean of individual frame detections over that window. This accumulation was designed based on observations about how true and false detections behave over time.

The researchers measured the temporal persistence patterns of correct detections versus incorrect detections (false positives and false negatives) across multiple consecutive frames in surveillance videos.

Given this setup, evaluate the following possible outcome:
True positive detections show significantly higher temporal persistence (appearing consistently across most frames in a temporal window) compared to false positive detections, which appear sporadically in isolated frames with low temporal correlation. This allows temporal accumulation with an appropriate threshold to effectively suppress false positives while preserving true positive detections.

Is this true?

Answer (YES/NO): YES